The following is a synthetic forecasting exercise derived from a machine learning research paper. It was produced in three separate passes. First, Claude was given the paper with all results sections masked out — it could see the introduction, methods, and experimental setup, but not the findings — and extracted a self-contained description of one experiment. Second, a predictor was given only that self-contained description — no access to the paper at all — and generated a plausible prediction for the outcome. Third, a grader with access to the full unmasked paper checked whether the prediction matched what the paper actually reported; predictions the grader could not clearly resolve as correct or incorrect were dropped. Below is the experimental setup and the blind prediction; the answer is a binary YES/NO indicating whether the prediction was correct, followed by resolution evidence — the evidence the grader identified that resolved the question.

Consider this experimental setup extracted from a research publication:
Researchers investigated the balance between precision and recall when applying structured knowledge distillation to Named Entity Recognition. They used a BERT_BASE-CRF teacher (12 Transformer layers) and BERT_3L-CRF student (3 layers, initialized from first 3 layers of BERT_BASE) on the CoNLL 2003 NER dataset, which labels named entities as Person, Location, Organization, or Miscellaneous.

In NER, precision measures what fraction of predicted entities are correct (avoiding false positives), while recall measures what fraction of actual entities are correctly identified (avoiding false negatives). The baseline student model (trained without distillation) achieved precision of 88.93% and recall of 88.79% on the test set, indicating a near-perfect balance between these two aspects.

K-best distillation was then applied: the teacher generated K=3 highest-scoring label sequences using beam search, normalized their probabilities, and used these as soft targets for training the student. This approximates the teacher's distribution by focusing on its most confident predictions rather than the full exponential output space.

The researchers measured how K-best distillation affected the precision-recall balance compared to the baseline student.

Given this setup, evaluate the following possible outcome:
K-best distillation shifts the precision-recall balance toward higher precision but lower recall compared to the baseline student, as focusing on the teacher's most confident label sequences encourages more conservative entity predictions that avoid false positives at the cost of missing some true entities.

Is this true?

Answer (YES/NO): NO